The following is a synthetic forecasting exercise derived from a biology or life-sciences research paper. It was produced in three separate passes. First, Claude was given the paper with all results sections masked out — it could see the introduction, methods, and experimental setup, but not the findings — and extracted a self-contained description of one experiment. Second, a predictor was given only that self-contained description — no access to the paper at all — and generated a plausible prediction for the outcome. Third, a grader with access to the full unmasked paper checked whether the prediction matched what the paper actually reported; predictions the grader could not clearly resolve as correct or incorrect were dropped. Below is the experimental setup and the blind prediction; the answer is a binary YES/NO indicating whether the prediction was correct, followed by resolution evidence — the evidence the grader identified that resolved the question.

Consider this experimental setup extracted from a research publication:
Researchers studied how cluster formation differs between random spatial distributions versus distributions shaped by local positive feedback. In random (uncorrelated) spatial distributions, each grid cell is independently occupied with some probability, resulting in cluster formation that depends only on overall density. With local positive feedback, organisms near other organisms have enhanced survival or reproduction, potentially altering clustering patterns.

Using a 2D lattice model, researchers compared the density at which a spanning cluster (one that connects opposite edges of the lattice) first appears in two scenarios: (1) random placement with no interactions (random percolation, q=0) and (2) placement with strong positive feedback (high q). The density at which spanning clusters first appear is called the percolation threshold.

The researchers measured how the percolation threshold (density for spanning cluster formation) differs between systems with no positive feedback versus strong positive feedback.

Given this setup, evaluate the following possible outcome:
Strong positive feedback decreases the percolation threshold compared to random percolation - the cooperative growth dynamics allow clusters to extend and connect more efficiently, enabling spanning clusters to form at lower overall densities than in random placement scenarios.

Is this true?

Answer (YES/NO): YES